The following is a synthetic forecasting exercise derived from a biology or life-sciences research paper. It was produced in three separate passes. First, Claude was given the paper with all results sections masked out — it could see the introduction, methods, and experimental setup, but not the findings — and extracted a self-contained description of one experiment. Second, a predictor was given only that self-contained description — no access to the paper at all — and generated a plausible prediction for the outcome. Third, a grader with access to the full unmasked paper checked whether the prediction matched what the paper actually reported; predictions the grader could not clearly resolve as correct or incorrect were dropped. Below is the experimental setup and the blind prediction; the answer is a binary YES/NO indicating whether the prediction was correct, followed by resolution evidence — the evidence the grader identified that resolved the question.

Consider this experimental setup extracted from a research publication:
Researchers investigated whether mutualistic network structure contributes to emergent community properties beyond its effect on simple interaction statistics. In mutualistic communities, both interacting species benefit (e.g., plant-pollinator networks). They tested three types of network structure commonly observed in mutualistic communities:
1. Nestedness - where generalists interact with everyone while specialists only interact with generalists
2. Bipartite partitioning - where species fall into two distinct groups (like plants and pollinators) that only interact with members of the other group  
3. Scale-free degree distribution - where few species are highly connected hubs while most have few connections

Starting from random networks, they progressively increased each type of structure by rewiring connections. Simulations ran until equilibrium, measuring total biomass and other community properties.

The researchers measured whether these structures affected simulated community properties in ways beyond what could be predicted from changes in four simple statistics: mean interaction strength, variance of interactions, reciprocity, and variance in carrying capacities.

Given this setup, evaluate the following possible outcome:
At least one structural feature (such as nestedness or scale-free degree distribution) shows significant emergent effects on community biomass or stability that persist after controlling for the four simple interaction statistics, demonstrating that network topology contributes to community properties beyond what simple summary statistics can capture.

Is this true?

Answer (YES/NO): NO